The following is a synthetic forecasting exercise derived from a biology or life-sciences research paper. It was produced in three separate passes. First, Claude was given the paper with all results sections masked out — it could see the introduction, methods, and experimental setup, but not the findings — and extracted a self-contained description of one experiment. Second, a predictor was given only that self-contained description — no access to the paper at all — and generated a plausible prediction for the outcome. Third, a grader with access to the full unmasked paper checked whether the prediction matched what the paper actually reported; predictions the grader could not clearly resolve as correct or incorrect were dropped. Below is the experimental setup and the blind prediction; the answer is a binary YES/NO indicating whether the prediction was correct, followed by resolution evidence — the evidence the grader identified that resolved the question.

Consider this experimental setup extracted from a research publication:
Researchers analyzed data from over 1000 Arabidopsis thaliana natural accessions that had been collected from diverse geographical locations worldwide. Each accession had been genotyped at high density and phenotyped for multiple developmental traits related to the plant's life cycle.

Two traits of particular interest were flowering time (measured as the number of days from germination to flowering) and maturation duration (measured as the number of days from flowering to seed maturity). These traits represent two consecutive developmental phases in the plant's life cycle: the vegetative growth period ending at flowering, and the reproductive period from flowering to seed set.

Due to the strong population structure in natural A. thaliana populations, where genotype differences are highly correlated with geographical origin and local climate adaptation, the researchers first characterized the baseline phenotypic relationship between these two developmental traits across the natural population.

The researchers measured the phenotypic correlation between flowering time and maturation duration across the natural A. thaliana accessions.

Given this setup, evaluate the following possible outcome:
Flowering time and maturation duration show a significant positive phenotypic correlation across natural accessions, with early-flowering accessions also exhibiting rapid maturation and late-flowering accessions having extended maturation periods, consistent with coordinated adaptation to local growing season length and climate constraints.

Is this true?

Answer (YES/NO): NO